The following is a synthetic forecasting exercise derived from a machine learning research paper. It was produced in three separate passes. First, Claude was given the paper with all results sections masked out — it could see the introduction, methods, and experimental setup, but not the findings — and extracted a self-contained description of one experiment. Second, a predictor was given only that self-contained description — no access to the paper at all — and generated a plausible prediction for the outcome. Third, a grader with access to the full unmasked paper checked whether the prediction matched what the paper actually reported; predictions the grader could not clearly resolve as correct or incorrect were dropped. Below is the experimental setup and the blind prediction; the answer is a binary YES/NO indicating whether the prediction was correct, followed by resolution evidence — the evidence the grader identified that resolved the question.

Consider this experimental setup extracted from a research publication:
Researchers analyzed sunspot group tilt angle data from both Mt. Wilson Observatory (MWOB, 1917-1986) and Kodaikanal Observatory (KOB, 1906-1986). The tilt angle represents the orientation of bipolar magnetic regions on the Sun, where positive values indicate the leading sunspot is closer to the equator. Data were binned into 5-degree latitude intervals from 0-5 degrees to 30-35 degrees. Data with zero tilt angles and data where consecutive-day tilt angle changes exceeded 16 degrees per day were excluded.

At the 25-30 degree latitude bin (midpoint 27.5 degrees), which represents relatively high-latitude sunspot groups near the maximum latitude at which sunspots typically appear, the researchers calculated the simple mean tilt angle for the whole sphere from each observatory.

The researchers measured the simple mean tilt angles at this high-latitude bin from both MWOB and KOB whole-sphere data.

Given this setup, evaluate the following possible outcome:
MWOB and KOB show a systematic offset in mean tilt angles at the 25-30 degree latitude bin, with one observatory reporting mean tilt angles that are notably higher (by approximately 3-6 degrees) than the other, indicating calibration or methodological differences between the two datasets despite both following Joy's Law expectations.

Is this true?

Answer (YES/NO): NO